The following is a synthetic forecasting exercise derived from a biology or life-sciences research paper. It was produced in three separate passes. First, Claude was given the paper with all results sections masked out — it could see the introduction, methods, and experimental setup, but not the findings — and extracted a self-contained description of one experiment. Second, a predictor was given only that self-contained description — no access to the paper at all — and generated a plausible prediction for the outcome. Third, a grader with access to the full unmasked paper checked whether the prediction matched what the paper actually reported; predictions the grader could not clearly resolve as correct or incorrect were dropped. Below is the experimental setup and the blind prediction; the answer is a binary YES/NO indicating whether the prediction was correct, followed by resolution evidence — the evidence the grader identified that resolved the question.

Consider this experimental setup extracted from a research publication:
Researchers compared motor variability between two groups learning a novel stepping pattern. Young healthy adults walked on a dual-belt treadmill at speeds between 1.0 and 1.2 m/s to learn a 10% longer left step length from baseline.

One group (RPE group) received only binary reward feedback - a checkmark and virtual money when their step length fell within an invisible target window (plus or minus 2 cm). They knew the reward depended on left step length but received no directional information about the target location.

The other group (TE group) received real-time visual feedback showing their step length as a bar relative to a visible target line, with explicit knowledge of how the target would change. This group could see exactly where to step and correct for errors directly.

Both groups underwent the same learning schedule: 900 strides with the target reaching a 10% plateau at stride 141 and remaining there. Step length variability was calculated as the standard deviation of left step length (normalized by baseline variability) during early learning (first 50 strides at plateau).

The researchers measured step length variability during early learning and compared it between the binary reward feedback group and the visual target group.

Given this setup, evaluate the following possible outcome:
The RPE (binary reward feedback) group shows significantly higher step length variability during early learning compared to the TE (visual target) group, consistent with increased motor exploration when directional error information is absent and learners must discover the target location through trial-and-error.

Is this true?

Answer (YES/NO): YES